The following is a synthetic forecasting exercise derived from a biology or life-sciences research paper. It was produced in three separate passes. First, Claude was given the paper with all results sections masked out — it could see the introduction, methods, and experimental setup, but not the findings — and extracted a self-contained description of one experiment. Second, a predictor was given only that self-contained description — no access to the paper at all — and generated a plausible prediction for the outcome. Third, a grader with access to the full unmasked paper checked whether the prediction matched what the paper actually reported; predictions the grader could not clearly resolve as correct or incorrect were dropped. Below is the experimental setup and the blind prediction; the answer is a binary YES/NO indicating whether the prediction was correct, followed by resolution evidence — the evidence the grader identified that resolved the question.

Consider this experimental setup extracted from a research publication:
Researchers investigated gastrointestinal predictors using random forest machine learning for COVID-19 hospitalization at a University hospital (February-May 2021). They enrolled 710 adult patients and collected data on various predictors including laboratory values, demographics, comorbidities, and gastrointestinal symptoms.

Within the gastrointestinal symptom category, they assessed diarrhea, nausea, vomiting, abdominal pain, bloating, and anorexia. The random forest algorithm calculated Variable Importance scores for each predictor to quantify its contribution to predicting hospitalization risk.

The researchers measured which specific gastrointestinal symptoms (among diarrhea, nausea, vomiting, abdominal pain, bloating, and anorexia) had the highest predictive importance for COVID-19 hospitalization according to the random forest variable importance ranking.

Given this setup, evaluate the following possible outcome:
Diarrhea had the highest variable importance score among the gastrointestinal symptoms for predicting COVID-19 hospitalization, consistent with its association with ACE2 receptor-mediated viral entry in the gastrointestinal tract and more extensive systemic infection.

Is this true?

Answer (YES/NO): NO